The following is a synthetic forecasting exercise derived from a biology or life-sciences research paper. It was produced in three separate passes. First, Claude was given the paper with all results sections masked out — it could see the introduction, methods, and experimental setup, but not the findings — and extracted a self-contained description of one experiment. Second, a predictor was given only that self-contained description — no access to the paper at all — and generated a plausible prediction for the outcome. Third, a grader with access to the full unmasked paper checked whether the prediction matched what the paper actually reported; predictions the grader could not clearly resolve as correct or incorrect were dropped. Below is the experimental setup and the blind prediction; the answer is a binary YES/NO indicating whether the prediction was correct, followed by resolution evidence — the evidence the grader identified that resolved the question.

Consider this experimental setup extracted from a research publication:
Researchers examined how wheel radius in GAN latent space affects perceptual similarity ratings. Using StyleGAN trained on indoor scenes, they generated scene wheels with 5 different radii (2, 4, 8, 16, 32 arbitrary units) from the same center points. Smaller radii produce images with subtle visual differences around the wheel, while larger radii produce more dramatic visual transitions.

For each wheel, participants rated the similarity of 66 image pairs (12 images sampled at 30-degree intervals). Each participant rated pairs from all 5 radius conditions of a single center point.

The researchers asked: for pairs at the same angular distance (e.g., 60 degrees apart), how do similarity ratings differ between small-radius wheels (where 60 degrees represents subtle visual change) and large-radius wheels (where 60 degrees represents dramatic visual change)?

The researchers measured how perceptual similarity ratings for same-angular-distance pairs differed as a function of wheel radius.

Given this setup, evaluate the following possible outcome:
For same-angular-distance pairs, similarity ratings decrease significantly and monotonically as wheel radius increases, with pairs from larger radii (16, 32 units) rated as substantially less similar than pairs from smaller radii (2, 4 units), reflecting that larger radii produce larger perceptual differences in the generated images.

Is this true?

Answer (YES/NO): YES